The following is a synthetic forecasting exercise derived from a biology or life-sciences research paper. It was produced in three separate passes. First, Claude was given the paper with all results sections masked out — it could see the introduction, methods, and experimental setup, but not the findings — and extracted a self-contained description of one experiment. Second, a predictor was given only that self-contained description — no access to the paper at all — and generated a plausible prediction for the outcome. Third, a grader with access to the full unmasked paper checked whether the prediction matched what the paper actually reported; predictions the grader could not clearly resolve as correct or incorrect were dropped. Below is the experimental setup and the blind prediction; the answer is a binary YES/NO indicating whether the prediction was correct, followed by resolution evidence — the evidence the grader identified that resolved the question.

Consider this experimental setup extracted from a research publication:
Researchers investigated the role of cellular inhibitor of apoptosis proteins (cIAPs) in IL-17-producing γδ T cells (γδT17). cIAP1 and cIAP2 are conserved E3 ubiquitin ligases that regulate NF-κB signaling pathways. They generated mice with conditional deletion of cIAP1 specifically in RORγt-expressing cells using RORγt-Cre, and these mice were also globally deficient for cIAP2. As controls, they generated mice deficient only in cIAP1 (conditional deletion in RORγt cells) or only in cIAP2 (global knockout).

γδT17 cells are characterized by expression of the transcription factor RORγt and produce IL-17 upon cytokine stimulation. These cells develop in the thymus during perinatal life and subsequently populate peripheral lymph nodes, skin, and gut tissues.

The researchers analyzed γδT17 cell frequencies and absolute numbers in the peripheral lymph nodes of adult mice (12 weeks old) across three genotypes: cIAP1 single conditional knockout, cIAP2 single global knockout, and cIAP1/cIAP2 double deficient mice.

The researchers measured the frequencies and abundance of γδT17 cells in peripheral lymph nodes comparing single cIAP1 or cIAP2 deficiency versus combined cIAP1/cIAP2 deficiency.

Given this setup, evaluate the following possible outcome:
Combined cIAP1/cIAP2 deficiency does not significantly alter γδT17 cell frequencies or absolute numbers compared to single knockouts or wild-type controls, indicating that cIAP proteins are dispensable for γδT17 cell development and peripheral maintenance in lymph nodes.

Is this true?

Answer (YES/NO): NO